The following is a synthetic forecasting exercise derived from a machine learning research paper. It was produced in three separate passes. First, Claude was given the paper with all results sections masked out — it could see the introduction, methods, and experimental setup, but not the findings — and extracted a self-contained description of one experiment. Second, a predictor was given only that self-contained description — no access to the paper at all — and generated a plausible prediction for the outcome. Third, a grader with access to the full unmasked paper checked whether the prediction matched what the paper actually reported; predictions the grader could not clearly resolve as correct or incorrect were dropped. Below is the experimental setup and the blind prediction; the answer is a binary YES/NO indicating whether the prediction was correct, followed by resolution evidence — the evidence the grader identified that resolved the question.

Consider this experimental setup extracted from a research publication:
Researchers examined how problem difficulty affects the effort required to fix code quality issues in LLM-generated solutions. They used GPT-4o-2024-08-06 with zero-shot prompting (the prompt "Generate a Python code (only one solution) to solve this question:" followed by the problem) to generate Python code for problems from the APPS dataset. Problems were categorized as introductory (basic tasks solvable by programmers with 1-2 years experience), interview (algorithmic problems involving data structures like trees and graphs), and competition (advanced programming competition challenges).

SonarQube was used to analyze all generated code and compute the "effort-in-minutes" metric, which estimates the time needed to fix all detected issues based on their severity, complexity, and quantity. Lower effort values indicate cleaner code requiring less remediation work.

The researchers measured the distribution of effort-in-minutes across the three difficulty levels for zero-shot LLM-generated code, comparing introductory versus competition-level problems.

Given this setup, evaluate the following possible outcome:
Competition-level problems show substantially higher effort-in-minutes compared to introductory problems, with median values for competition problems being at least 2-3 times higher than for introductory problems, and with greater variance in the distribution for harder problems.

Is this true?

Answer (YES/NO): NO